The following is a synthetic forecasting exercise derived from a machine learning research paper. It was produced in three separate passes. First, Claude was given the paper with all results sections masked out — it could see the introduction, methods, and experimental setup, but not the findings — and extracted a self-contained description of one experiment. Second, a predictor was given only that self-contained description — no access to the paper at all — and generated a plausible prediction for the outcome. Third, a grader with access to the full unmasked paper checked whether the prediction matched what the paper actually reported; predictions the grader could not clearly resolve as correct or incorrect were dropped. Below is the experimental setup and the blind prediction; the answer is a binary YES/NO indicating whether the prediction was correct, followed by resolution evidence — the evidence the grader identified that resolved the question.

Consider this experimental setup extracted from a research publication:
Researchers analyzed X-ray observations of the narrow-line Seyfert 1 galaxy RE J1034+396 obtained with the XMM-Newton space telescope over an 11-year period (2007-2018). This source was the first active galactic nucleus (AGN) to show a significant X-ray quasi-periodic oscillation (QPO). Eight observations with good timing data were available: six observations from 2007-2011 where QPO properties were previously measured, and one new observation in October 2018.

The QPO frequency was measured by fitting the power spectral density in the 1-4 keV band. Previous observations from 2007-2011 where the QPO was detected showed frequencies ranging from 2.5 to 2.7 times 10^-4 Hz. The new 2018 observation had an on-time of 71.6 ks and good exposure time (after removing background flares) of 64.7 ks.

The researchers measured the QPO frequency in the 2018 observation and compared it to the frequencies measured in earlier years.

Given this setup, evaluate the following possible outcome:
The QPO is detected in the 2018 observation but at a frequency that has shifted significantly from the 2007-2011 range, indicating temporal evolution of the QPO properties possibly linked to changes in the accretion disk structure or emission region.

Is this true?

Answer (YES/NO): YES